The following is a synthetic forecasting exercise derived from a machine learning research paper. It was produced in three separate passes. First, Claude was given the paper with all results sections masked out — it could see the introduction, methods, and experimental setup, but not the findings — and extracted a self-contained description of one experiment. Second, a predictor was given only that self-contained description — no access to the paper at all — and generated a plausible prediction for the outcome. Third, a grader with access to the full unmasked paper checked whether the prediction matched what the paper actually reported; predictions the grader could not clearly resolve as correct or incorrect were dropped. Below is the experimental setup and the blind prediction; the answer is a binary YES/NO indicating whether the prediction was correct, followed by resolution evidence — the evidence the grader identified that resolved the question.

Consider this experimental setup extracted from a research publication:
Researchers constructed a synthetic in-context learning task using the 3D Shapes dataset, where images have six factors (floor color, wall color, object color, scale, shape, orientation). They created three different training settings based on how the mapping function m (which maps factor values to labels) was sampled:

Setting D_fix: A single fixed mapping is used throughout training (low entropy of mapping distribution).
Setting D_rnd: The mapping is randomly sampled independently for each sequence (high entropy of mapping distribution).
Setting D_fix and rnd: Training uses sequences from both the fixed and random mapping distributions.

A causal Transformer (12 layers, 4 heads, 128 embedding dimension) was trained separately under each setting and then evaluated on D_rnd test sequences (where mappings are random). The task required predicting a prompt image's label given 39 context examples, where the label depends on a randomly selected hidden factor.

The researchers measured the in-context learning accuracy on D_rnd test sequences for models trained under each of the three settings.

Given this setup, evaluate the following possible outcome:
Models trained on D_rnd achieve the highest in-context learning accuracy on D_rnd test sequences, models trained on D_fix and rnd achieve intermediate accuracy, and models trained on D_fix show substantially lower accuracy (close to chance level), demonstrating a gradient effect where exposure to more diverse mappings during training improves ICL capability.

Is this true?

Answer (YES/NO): NO